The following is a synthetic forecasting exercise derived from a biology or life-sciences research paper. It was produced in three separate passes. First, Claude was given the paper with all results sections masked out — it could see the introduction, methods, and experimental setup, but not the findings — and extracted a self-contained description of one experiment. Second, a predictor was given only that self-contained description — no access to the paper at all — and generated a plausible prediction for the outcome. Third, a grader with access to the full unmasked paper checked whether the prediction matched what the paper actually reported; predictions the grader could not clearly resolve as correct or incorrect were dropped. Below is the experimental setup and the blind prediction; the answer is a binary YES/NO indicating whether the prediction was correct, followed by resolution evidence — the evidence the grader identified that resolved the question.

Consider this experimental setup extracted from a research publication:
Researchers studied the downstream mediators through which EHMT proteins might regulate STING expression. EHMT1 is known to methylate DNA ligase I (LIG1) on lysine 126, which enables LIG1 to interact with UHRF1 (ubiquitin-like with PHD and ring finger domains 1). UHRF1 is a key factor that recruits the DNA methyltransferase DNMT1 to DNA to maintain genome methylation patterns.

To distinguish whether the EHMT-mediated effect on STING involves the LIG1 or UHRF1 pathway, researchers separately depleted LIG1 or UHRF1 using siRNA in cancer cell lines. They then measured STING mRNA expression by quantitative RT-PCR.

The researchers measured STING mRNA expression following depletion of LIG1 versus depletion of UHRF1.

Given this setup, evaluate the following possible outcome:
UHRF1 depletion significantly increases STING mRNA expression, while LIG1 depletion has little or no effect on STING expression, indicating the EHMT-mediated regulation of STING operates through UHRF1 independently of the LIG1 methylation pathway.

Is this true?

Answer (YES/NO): YES